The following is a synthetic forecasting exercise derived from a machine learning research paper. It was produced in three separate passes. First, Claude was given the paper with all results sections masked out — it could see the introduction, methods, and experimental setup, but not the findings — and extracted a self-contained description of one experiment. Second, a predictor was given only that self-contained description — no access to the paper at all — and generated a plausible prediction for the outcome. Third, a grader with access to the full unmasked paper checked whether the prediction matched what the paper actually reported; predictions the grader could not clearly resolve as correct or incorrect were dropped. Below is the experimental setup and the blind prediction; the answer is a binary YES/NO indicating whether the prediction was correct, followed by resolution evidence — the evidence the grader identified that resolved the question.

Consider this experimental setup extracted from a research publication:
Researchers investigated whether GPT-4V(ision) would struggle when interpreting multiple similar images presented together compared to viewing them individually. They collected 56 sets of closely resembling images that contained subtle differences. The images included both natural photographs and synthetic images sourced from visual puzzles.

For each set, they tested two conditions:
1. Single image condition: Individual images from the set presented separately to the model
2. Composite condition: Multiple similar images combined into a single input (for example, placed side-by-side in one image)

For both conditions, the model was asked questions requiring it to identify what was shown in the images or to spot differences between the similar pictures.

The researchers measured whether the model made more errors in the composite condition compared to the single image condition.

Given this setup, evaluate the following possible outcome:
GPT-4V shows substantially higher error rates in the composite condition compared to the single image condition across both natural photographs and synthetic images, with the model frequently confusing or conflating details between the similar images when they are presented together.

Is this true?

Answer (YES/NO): YES